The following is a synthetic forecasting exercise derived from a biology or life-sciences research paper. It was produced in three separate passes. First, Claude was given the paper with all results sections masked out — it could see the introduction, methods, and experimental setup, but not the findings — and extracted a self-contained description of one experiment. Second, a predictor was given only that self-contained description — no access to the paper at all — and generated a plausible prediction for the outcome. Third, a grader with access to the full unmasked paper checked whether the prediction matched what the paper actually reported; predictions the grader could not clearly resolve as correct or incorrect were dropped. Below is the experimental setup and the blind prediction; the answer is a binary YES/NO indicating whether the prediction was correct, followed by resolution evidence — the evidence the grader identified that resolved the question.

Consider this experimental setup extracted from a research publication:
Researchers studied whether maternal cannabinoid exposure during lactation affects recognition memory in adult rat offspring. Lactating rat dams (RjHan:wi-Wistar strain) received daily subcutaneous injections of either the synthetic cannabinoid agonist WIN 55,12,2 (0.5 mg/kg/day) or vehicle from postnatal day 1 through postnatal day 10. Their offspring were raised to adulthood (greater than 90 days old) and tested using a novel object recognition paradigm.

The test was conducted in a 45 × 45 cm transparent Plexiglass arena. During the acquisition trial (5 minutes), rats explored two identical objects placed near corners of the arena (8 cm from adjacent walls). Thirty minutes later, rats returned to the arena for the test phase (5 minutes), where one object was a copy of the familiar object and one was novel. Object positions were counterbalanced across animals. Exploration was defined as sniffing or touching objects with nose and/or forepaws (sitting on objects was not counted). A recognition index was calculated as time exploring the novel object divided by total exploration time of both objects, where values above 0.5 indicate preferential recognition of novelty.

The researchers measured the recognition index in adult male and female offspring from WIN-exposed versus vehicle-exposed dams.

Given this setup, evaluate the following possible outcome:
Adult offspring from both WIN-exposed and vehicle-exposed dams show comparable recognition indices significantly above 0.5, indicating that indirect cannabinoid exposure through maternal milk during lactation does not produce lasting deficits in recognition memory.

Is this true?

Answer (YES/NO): NO